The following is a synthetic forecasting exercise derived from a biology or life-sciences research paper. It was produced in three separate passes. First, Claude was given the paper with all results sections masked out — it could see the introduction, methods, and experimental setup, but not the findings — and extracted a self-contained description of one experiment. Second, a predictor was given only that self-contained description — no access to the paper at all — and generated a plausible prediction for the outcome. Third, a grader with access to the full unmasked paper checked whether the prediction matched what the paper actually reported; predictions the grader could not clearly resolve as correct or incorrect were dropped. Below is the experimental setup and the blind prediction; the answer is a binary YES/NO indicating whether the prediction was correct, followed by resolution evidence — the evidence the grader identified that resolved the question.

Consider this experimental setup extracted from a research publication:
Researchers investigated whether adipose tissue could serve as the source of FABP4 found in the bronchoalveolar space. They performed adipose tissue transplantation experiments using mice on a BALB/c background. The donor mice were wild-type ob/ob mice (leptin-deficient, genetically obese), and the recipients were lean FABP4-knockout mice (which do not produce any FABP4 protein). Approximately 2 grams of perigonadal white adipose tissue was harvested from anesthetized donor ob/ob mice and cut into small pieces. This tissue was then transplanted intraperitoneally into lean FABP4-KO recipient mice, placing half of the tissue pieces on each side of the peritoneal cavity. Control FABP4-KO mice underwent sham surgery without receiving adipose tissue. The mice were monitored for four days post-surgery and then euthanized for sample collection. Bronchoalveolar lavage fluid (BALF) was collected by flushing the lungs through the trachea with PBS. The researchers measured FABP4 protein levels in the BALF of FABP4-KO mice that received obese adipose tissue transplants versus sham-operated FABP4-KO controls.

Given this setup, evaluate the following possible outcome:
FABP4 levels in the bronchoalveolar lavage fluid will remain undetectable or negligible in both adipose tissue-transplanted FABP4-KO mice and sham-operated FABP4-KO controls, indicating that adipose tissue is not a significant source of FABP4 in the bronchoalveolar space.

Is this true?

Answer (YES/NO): NO